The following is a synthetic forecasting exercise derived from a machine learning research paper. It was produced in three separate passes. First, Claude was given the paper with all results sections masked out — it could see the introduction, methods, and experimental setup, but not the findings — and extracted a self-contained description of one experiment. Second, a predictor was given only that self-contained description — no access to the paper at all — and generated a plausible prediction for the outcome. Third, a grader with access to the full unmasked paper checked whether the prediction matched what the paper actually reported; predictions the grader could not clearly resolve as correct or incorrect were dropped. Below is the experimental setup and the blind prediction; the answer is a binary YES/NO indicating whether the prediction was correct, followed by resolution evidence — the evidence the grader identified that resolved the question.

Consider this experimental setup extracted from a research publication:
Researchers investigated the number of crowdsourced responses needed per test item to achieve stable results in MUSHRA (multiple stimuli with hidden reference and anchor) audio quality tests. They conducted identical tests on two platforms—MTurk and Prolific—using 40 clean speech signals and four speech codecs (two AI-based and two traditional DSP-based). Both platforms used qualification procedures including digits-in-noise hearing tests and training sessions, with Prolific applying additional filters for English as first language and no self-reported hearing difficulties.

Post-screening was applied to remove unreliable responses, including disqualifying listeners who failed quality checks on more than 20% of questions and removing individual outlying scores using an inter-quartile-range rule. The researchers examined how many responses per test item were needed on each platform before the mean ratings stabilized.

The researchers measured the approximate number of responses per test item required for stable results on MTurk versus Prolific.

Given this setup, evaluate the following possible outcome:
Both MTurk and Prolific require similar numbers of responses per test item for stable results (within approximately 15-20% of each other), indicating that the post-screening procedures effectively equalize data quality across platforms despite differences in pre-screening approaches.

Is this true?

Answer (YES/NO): NO